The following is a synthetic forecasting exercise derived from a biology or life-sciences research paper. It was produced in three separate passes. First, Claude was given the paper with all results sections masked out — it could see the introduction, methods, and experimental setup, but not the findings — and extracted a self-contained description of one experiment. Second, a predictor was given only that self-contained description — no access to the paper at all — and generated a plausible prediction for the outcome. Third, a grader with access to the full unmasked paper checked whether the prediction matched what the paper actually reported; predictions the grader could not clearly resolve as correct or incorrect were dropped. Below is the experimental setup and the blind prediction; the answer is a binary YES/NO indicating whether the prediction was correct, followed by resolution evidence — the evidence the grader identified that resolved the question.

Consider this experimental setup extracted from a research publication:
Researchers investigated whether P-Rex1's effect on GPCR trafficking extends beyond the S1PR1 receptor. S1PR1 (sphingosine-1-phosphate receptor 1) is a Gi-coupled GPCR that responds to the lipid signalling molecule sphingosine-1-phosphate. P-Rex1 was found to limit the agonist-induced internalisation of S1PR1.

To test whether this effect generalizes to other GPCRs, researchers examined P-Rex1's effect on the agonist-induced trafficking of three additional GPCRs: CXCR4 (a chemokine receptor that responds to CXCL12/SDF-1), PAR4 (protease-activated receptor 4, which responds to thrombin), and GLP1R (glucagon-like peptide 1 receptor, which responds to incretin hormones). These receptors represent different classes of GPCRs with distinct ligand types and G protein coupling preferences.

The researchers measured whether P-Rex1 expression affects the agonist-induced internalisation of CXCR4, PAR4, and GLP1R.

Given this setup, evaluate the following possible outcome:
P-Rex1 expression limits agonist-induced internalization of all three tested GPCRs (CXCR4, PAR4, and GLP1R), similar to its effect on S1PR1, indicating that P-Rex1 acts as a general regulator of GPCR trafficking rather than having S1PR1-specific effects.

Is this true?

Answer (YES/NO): YES